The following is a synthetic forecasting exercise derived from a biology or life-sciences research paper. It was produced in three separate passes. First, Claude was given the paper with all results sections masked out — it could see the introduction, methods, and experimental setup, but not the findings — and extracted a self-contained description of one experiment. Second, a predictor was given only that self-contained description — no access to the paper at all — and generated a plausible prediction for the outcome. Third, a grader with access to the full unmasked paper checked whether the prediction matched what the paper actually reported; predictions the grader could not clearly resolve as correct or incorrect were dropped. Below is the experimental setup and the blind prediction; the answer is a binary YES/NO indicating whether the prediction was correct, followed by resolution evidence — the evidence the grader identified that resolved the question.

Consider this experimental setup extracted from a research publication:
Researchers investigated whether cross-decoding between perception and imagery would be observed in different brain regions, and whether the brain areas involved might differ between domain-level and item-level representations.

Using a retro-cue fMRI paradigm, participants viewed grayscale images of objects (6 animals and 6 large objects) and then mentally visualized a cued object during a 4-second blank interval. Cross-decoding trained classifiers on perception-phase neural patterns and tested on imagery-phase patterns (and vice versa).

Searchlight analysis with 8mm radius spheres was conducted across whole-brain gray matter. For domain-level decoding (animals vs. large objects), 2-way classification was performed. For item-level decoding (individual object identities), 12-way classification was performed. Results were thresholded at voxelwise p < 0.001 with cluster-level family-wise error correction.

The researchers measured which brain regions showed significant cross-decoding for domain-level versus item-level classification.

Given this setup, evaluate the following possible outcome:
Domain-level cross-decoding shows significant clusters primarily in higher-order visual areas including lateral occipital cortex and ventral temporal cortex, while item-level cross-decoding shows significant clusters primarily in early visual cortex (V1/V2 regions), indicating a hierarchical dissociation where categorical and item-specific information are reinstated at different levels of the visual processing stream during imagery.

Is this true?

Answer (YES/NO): NO